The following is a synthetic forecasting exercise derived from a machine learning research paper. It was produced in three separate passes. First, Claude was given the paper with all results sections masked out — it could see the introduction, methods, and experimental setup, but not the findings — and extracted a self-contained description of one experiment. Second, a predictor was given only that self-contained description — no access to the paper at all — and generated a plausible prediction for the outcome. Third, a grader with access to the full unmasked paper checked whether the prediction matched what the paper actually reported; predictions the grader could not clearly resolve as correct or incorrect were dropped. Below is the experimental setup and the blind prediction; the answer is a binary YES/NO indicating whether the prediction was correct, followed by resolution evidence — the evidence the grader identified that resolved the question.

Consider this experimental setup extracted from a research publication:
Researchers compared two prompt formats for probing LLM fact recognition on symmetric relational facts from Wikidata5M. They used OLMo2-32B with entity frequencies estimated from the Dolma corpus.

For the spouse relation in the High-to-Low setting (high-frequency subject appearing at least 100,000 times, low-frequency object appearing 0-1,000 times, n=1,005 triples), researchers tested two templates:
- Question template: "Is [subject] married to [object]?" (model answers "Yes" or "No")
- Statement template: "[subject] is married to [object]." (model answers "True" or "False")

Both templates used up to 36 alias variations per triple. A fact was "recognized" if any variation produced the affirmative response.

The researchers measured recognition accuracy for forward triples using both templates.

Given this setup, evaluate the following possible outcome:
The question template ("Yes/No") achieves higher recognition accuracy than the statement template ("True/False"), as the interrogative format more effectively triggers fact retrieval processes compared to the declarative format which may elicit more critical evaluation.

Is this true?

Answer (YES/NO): YES